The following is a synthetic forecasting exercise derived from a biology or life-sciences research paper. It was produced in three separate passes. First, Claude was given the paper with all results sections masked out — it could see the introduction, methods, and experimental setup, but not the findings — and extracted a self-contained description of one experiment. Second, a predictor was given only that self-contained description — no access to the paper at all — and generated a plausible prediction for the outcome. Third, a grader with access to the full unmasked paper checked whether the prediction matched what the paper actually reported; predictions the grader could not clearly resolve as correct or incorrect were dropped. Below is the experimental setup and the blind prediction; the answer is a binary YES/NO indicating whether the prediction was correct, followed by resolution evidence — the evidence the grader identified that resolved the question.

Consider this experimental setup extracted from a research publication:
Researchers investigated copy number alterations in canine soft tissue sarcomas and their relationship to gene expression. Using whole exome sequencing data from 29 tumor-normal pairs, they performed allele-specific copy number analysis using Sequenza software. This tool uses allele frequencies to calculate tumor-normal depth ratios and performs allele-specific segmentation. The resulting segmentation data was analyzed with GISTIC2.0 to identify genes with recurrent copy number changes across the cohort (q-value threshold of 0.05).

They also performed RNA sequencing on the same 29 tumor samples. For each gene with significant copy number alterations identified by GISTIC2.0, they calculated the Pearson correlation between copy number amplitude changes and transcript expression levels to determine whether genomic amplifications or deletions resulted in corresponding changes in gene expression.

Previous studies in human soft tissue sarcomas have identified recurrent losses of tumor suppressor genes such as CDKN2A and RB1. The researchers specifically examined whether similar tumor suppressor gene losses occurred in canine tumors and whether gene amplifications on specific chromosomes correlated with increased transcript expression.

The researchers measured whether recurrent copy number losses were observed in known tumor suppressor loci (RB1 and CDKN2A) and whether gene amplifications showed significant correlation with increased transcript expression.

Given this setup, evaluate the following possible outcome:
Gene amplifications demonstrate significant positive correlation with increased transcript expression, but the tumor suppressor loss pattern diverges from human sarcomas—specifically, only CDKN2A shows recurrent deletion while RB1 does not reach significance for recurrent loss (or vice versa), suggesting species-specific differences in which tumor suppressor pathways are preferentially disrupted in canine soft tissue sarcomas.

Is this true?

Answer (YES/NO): YES